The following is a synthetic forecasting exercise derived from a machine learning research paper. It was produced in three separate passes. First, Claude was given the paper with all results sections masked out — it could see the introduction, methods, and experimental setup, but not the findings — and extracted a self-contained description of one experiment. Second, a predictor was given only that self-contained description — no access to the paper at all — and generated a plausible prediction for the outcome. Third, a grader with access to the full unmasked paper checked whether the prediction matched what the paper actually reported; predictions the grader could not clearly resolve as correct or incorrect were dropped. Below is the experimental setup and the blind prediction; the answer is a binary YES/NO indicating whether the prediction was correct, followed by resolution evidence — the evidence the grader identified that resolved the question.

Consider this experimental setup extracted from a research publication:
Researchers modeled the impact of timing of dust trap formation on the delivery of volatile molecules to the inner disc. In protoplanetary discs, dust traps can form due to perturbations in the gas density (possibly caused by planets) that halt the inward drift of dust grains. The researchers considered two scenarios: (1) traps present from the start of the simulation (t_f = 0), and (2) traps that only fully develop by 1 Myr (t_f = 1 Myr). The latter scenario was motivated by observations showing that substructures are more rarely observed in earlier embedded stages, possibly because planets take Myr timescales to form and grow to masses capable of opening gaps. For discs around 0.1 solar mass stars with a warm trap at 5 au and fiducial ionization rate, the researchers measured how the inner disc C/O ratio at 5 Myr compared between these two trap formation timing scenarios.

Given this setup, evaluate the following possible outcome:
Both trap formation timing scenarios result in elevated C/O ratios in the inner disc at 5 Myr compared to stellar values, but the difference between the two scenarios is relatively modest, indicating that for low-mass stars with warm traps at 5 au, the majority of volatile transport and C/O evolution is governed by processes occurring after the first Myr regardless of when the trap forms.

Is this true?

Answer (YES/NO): NO